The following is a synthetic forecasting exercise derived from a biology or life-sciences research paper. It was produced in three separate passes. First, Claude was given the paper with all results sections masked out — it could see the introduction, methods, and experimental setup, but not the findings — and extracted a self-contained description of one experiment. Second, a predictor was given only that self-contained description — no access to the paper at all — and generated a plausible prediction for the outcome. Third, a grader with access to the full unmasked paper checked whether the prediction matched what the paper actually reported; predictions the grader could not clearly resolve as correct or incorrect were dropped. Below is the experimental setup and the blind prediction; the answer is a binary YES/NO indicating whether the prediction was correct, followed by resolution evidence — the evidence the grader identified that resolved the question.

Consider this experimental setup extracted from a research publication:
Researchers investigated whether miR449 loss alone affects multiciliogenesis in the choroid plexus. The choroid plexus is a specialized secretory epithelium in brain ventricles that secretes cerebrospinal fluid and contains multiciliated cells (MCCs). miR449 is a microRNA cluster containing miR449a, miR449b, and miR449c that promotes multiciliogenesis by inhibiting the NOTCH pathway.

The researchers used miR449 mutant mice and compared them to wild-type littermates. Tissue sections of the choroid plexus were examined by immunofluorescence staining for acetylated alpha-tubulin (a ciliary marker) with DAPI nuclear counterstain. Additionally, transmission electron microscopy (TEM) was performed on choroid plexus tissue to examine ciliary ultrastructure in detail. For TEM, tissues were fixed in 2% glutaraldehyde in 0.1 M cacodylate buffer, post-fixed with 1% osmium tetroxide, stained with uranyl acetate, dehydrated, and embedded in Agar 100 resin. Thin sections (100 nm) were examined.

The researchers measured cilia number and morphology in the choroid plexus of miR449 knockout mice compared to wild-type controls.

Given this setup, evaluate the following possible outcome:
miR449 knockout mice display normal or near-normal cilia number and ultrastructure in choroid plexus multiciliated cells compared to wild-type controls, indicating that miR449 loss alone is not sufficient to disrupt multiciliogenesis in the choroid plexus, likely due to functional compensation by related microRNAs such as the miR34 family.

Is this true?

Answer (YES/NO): NO